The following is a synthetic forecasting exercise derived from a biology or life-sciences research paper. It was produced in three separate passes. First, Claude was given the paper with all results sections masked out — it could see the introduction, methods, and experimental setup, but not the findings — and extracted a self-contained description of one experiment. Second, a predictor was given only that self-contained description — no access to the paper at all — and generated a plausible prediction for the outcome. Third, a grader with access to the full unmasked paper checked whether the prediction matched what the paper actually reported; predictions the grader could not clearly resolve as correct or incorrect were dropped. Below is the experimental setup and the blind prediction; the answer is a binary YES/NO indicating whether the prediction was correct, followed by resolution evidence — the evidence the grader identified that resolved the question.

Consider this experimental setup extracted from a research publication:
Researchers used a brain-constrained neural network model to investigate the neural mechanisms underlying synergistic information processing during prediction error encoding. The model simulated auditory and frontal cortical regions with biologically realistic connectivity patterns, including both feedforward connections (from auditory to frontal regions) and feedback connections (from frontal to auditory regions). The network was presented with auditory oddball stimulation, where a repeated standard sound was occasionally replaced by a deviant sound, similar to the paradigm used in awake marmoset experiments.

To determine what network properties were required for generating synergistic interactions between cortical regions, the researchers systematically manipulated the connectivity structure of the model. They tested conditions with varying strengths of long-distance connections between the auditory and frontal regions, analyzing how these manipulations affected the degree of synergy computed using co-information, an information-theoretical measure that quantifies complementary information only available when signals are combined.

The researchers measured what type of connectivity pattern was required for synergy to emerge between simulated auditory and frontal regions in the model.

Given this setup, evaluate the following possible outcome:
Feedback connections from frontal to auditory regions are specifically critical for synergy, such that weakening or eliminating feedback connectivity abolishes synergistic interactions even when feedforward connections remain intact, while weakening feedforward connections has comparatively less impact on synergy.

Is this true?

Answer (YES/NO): NO